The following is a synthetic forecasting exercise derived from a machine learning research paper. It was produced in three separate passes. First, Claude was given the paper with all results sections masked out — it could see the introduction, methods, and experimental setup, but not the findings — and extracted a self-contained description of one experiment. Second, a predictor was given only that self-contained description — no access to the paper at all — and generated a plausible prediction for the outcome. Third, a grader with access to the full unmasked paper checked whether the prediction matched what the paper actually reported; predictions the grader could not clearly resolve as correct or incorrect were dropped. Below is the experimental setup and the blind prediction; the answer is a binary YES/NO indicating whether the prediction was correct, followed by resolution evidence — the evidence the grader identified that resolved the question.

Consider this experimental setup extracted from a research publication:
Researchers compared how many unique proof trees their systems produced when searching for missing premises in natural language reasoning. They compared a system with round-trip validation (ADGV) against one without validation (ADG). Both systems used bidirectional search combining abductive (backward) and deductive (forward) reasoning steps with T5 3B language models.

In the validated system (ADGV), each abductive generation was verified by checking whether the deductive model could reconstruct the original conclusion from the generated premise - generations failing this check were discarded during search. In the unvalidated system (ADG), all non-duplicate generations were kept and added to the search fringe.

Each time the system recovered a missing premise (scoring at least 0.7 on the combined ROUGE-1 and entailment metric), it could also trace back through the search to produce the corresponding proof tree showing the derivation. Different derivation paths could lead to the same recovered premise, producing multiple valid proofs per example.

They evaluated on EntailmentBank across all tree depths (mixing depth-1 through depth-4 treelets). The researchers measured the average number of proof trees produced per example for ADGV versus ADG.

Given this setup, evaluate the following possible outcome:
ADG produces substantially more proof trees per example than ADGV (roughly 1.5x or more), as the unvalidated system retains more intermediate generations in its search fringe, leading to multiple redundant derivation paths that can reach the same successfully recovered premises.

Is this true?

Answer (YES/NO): NO